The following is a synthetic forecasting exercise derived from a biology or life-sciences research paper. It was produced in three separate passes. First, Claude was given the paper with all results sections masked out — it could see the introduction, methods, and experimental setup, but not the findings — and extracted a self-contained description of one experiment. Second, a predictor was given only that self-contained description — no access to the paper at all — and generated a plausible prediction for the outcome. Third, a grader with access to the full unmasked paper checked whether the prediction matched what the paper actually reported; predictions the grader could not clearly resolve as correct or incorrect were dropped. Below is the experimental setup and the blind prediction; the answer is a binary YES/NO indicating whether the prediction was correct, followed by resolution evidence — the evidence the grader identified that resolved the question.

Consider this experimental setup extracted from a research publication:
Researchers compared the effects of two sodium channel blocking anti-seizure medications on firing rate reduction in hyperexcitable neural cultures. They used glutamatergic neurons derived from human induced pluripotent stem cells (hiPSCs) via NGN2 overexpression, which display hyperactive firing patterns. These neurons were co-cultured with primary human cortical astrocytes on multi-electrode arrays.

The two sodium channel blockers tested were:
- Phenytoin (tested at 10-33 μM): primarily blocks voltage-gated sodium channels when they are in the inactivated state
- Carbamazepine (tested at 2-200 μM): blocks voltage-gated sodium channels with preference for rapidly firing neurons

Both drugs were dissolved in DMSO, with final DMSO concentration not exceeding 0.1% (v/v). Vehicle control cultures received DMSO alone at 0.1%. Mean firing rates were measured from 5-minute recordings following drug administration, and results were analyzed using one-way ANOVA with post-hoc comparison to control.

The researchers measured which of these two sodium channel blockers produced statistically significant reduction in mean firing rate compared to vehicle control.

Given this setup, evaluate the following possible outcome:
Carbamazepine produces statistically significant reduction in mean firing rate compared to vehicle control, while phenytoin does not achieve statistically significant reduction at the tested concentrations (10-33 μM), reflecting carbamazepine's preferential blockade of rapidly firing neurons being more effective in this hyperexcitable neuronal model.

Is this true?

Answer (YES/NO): YES